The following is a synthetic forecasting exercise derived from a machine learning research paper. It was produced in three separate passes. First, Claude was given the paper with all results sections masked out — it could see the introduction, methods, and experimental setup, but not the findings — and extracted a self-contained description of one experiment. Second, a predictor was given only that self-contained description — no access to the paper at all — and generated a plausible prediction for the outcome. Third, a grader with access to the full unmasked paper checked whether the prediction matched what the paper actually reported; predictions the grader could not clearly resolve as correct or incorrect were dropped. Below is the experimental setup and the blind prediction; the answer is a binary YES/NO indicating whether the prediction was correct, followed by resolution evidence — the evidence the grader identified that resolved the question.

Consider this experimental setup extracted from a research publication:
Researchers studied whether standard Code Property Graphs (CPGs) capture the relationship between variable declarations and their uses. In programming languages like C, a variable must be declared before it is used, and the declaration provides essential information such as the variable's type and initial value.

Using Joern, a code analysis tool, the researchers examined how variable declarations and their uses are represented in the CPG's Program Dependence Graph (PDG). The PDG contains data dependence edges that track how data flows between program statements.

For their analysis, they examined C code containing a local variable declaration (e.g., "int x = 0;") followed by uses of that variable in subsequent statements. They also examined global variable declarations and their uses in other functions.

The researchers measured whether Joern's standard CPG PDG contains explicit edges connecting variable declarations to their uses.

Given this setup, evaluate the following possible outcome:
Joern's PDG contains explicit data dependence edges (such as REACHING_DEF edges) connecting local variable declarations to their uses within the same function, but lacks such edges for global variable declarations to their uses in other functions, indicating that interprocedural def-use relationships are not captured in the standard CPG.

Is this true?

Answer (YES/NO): NO